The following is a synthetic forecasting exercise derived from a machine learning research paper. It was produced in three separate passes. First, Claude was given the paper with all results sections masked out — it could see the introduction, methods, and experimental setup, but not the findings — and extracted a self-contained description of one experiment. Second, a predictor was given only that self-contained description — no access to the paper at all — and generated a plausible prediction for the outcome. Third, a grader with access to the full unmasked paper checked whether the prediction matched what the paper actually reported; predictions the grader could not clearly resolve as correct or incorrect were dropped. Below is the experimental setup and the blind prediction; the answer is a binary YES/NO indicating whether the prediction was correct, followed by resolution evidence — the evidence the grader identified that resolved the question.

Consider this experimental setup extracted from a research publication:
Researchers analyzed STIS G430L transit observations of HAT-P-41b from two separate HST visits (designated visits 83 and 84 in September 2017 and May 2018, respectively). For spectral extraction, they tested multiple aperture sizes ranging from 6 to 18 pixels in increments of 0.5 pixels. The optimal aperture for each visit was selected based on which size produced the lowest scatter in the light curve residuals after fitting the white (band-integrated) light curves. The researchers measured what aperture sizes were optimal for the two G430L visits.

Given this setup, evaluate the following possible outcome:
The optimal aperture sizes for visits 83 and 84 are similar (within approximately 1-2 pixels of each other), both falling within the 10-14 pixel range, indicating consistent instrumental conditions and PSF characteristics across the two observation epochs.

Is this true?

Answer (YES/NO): YES